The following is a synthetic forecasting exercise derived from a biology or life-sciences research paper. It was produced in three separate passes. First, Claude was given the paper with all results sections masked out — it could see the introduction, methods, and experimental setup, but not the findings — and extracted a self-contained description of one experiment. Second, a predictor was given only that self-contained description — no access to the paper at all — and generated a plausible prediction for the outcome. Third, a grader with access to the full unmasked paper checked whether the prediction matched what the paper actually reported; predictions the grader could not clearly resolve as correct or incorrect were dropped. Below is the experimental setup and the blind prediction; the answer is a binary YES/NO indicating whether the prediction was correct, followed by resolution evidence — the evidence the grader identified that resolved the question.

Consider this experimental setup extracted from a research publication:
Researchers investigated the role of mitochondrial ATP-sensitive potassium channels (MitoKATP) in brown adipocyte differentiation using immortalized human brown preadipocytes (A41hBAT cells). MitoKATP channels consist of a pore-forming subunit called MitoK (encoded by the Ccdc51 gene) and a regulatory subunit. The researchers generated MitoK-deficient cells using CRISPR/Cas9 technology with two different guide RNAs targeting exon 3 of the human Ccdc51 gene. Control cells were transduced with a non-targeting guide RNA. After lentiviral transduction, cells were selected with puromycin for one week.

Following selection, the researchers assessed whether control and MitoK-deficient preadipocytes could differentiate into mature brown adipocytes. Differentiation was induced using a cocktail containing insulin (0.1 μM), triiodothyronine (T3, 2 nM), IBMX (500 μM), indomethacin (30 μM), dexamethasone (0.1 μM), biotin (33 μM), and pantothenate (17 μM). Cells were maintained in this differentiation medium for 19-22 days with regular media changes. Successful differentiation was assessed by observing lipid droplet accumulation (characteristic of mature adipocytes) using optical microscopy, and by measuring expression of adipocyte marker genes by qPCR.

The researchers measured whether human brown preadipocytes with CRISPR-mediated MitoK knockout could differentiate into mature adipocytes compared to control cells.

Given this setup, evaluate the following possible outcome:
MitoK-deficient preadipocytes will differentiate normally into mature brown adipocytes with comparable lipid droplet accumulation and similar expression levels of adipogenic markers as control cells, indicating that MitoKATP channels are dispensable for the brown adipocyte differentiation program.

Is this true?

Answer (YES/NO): NO